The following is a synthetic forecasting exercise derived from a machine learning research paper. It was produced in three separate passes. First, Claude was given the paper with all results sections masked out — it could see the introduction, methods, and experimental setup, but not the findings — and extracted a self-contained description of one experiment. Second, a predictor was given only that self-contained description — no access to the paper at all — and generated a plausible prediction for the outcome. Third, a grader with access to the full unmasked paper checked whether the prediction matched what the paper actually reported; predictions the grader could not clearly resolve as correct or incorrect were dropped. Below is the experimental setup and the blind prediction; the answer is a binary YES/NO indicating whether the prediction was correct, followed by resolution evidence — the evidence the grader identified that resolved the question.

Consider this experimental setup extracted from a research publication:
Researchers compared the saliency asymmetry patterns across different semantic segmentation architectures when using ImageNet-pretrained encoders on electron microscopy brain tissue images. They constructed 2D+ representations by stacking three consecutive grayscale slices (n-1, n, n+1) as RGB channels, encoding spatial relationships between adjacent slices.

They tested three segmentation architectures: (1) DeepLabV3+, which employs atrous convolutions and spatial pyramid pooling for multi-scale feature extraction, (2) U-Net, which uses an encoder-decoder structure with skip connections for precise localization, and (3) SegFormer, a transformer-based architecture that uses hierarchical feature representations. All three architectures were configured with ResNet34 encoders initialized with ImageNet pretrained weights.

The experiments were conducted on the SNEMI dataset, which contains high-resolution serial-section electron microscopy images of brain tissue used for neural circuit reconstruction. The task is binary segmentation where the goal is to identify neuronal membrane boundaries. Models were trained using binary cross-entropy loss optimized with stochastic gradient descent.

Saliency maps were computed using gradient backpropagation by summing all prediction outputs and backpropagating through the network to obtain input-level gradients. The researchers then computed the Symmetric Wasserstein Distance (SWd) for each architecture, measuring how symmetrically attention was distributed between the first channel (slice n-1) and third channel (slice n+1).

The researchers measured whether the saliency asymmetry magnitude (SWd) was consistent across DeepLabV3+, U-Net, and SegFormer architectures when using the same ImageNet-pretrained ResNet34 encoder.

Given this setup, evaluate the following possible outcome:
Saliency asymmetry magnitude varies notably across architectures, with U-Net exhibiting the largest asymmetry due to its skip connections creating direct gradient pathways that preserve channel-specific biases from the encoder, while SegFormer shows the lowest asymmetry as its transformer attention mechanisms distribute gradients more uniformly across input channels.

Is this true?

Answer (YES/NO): NO